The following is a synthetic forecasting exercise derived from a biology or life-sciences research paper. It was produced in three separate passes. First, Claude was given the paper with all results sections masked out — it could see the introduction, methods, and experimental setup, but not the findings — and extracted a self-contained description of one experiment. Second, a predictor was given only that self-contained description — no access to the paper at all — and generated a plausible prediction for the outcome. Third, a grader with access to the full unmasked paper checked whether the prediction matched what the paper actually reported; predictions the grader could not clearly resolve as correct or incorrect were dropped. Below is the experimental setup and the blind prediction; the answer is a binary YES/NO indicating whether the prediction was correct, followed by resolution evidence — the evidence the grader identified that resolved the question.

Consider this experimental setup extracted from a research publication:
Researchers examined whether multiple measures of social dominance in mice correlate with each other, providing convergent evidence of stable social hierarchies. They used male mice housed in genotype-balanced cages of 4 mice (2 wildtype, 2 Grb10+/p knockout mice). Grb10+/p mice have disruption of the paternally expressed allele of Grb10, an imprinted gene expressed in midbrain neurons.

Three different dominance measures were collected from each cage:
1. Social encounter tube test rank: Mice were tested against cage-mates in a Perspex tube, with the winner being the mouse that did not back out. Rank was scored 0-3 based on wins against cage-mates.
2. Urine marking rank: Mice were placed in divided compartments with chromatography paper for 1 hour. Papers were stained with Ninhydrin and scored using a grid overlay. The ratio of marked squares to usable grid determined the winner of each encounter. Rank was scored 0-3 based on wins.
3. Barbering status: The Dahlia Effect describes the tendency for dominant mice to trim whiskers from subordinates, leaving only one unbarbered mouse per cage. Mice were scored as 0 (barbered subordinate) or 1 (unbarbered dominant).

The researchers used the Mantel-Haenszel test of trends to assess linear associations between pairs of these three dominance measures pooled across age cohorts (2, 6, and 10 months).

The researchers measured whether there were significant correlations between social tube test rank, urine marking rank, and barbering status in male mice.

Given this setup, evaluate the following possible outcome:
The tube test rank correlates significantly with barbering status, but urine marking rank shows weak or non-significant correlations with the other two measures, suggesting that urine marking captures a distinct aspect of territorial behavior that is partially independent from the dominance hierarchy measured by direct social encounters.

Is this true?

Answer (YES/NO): NO